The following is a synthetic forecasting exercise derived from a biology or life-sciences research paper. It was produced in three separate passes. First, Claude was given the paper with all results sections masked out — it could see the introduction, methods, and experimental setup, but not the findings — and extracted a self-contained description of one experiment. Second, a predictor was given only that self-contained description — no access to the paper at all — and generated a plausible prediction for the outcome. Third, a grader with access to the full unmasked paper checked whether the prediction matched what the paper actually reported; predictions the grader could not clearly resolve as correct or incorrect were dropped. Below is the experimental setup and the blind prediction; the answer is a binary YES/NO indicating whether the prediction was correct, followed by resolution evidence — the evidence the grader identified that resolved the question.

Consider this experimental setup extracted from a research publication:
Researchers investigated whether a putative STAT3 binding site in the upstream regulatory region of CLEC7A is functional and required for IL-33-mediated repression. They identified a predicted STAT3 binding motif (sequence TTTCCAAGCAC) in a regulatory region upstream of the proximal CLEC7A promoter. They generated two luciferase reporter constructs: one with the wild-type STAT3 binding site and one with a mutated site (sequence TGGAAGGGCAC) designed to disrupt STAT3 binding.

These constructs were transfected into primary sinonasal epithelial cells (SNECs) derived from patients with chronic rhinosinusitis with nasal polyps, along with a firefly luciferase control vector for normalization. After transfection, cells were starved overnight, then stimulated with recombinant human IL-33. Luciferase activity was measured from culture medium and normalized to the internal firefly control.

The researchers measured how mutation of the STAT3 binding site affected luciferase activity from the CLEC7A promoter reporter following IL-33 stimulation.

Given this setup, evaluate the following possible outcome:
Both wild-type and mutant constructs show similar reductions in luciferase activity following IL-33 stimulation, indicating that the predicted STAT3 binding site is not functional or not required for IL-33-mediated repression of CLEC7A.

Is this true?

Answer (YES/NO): NO